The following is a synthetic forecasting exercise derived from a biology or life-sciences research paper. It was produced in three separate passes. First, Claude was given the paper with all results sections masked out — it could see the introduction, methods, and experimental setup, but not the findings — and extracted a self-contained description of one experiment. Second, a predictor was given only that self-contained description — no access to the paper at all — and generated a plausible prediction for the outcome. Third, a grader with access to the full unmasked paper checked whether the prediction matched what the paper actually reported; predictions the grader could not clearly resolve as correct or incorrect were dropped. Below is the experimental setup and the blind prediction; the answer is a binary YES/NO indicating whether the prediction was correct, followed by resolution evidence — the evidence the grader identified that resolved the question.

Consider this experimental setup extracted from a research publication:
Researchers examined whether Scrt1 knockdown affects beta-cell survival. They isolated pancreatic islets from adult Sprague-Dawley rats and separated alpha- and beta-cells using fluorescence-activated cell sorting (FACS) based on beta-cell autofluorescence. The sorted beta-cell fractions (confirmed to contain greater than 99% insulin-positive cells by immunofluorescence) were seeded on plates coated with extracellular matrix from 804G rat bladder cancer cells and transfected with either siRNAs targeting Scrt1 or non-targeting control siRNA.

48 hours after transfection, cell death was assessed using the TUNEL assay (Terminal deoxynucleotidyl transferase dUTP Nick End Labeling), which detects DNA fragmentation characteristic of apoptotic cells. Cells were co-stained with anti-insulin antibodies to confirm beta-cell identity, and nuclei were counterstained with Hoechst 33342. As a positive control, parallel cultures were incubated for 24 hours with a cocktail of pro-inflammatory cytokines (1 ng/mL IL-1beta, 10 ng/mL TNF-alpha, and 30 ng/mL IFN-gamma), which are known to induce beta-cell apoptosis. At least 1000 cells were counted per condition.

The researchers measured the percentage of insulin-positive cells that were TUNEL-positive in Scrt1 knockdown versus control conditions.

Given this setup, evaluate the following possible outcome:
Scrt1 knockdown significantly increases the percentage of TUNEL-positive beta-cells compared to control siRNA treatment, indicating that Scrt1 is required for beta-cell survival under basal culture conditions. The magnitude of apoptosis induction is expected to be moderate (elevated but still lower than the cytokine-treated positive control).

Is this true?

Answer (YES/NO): NO